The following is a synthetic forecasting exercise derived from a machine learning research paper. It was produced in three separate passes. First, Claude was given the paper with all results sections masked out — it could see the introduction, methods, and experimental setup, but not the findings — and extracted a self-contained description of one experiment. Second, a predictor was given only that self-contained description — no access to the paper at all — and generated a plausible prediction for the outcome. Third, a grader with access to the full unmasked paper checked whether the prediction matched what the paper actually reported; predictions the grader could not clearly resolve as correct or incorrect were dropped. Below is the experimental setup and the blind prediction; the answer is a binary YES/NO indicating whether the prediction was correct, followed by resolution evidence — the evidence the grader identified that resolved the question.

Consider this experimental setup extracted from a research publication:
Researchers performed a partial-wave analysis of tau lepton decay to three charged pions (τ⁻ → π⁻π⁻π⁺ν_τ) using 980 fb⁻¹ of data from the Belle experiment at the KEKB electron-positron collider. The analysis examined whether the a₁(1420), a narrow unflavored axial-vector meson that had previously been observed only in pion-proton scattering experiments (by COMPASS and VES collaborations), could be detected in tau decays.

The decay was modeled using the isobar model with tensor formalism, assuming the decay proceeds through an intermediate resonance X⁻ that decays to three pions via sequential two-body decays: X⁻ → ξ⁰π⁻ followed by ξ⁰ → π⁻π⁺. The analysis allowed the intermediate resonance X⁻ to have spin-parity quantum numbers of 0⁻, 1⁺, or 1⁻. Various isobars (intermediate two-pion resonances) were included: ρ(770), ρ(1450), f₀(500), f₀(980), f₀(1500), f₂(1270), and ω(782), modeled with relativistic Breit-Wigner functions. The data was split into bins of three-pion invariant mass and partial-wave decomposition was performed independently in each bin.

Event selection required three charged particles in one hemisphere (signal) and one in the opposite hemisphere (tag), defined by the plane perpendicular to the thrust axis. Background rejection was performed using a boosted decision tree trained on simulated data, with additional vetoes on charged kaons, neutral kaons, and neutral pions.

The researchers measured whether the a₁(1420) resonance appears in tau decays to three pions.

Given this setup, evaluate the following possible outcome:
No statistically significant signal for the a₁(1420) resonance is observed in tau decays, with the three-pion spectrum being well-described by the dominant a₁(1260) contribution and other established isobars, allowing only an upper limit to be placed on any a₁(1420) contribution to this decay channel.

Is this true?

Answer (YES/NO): NO